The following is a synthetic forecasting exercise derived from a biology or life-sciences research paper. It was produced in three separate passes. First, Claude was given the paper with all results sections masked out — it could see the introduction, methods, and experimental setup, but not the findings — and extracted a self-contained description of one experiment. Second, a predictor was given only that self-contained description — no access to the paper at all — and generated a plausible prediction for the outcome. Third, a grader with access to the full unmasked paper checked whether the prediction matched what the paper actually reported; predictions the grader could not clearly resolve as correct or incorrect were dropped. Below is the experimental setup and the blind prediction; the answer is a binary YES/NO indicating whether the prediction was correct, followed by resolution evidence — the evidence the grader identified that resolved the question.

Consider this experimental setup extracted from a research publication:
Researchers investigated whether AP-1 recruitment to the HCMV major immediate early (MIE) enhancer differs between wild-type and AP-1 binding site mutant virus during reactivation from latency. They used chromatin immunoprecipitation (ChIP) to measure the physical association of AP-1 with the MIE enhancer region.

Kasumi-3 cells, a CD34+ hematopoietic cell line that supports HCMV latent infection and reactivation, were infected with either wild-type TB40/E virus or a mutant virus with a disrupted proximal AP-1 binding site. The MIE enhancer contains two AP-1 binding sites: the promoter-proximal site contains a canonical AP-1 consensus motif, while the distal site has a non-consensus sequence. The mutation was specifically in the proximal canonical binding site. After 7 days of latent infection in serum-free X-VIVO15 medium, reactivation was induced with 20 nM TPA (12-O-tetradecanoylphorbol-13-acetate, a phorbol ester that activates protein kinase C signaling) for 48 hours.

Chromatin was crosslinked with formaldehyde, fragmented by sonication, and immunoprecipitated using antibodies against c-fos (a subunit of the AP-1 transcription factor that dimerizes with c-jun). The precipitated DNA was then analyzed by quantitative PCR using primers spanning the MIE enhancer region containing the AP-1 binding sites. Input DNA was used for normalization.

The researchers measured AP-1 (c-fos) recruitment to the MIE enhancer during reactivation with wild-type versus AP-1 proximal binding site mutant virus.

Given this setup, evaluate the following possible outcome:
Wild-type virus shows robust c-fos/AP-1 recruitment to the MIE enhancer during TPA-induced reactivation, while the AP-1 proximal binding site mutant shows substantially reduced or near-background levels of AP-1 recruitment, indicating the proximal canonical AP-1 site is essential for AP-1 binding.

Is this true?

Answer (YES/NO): NO